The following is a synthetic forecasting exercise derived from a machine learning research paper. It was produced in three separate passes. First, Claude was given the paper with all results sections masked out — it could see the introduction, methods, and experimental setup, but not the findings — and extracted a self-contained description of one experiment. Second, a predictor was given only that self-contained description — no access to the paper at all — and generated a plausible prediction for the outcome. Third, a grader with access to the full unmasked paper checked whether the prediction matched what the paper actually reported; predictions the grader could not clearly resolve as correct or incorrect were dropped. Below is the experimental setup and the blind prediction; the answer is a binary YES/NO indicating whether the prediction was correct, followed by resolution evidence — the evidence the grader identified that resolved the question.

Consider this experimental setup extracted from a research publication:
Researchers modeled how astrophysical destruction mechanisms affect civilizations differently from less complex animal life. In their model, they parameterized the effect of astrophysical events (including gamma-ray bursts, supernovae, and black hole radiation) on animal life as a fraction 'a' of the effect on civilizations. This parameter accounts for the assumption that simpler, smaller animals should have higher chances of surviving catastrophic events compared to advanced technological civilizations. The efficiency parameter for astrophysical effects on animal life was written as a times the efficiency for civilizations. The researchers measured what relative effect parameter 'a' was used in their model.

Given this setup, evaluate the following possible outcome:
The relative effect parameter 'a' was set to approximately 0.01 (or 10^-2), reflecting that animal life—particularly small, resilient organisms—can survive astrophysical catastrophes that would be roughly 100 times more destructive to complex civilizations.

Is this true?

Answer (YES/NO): NO